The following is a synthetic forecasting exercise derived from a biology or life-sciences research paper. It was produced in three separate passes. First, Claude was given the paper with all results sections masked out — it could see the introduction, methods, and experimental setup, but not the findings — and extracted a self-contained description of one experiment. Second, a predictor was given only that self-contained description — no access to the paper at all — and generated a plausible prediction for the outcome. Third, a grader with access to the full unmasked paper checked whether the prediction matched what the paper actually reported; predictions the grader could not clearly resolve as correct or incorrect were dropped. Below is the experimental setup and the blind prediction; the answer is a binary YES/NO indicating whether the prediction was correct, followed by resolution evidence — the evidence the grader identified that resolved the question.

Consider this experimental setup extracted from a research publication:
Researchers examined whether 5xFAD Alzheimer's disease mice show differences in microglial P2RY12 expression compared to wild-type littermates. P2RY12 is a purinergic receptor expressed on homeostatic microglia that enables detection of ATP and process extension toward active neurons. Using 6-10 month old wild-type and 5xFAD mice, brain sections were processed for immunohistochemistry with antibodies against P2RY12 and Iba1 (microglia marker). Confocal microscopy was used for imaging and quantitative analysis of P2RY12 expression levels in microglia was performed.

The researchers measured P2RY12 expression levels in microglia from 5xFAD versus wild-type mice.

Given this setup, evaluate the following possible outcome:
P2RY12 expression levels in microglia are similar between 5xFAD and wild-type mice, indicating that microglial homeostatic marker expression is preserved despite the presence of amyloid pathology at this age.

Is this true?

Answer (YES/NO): NO